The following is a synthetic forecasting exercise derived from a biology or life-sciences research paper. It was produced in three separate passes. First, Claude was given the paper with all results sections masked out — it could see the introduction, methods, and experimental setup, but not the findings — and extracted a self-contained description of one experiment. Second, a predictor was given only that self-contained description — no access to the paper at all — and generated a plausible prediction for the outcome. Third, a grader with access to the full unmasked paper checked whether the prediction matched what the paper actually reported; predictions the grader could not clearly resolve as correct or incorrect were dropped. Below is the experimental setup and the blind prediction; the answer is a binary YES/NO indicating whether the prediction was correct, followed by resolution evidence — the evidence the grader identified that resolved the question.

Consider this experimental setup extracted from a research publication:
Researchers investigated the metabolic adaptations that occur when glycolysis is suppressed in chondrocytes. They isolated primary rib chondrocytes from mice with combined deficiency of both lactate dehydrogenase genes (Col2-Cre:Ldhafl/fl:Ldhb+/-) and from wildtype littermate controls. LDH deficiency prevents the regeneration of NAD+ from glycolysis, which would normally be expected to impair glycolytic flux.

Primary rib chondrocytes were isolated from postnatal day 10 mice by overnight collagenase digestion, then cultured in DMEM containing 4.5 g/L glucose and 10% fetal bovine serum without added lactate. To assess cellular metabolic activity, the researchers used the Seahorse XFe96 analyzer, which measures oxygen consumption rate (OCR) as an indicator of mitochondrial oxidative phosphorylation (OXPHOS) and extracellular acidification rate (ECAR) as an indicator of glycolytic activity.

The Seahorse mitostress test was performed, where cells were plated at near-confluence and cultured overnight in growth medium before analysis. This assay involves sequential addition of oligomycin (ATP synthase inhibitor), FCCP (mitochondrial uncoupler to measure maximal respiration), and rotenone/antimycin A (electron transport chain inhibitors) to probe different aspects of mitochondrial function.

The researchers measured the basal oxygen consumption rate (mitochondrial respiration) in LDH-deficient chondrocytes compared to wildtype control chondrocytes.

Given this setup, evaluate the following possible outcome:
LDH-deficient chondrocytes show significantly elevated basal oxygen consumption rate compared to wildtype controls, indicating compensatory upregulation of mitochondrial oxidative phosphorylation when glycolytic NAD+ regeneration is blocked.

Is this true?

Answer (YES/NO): YES